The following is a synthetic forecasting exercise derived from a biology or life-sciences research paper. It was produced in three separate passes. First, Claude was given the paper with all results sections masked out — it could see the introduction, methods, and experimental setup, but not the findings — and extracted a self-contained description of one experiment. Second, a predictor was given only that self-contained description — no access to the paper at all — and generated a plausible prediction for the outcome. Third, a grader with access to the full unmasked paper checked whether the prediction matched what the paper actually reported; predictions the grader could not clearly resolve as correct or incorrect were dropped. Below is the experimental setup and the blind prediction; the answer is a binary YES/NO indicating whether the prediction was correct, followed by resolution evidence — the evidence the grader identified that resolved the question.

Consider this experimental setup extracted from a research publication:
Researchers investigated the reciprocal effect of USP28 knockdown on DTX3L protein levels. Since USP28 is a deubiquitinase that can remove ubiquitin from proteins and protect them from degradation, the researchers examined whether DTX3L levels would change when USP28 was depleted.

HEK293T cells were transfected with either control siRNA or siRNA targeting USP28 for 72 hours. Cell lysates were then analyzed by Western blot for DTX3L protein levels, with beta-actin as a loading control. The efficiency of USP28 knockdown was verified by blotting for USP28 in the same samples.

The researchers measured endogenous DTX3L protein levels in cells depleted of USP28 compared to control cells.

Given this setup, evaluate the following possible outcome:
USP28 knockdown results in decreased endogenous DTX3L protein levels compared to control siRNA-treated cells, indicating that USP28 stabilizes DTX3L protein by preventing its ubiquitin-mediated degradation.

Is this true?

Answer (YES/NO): NO